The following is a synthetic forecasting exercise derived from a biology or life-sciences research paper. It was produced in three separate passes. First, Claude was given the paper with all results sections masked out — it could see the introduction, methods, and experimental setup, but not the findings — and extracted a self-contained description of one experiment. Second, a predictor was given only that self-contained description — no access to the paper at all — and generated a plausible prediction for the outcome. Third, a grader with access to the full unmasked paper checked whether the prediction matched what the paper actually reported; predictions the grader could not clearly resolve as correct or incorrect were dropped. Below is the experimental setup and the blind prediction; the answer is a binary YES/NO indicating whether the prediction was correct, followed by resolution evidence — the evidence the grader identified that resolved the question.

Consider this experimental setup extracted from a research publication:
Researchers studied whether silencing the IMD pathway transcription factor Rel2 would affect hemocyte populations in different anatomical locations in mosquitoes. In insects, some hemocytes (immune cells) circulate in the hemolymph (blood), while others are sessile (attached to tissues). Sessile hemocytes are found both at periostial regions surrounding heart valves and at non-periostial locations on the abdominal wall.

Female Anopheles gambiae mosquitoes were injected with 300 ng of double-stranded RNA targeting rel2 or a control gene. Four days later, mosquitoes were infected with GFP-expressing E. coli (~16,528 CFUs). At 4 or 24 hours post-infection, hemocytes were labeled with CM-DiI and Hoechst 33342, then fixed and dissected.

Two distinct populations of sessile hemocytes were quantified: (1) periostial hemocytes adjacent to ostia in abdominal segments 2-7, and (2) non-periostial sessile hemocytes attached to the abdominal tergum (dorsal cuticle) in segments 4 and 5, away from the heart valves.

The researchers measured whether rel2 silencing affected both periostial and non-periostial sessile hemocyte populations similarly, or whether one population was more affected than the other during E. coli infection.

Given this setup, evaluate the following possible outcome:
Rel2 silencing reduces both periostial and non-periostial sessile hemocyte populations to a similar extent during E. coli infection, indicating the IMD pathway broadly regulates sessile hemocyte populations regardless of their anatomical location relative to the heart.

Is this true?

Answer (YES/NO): NO